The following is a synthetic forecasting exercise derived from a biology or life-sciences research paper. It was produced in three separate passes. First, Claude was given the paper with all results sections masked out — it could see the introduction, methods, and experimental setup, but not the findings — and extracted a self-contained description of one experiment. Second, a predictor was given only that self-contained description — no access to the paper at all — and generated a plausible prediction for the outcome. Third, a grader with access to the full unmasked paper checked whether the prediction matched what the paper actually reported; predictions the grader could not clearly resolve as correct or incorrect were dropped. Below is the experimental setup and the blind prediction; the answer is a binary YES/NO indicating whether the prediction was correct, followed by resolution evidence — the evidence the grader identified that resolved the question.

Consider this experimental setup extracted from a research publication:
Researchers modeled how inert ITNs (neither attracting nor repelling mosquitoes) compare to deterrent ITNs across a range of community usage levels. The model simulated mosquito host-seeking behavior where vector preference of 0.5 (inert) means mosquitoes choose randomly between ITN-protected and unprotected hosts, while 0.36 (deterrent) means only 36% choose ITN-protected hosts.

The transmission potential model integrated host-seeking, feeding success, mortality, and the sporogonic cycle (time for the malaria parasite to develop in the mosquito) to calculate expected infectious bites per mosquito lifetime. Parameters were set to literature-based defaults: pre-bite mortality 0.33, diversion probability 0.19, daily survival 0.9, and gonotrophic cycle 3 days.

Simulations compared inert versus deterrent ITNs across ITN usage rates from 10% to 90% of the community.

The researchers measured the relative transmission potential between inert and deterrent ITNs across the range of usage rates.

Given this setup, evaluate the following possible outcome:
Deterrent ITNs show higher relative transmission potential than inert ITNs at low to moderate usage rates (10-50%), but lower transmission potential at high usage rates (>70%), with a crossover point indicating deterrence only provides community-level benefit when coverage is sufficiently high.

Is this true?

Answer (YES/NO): NO